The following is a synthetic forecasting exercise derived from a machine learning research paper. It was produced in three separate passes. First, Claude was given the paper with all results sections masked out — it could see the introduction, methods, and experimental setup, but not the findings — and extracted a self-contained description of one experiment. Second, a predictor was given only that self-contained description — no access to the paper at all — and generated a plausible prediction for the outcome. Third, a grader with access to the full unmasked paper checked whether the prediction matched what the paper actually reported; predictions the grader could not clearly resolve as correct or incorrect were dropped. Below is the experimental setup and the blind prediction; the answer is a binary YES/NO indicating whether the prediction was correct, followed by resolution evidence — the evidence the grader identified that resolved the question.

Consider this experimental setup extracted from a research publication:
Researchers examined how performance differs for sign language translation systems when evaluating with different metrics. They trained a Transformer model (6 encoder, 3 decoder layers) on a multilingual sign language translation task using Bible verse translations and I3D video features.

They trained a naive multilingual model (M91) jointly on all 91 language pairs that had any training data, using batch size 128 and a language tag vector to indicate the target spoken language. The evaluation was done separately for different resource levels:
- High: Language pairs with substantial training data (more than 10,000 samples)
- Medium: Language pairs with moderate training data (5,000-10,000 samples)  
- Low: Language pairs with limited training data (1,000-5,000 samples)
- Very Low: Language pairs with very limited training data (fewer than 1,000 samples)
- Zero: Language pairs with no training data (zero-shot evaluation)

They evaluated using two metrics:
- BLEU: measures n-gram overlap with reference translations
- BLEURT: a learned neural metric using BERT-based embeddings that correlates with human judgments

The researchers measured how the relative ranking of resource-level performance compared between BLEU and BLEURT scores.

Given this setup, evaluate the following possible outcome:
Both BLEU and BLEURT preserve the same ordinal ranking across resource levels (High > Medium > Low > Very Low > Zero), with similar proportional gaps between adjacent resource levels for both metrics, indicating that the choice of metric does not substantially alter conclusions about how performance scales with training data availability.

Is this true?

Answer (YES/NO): NO